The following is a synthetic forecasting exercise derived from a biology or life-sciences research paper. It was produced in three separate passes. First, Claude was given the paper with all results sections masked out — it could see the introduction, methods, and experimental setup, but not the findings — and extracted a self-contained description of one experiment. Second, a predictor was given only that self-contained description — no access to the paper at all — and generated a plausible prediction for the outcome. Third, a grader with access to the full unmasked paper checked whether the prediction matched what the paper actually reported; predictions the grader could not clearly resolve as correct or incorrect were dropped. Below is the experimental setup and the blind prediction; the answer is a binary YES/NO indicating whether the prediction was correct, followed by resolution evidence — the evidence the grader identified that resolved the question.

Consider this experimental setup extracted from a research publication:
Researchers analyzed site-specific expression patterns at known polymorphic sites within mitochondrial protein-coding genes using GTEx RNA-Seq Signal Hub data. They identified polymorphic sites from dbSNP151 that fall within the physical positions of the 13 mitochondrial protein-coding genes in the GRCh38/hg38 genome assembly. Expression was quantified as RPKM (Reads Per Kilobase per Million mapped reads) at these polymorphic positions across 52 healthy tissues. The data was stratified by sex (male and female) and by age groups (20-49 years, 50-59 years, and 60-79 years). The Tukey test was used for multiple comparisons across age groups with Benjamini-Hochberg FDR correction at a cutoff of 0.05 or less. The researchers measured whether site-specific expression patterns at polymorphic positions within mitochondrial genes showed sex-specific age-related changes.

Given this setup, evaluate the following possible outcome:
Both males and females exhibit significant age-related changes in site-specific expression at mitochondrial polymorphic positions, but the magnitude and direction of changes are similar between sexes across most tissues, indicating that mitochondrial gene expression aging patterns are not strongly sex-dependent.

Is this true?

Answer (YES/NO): NO